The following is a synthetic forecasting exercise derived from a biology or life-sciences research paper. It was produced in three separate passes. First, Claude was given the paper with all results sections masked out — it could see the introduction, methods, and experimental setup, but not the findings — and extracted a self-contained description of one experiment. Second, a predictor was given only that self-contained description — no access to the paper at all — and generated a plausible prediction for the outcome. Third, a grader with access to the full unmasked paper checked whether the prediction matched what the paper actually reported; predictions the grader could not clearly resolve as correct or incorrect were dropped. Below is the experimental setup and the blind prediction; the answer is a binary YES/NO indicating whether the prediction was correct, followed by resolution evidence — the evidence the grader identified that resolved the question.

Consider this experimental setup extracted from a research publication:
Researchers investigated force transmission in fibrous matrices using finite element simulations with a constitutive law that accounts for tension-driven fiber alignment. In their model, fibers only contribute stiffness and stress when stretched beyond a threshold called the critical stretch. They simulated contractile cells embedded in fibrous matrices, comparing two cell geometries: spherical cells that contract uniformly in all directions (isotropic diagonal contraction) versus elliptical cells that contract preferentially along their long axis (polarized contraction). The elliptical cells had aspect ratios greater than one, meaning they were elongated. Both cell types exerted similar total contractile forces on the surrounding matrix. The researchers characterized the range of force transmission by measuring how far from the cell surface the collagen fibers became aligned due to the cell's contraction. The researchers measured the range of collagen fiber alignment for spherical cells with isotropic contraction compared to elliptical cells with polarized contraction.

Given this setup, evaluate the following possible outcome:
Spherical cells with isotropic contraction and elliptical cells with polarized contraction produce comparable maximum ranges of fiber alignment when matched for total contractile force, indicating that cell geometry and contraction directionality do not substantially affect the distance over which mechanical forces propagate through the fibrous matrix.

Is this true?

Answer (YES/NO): NO